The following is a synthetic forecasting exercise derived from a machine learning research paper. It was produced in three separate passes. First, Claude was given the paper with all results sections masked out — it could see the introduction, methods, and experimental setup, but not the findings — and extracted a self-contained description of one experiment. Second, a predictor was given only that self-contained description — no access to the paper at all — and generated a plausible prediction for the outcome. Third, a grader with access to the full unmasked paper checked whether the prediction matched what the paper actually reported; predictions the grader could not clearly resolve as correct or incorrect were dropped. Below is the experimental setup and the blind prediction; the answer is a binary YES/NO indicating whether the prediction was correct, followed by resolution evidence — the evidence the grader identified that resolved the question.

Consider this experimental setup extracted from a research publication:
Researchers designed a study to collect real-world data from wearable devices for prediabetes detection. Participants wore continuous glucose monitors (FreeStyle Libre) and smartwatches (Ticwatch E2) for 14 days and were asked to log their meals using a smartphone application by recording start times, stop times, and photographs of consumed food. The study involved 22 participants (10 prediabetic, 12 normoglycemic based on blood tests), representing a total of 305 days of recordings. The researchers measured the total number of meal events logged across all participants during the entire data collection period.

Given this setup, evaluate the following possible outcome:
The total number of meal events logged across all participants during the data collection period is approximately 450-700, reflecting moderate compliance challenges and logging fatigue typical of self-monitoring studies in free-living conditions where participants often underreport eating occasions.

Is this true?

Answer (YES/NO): NO